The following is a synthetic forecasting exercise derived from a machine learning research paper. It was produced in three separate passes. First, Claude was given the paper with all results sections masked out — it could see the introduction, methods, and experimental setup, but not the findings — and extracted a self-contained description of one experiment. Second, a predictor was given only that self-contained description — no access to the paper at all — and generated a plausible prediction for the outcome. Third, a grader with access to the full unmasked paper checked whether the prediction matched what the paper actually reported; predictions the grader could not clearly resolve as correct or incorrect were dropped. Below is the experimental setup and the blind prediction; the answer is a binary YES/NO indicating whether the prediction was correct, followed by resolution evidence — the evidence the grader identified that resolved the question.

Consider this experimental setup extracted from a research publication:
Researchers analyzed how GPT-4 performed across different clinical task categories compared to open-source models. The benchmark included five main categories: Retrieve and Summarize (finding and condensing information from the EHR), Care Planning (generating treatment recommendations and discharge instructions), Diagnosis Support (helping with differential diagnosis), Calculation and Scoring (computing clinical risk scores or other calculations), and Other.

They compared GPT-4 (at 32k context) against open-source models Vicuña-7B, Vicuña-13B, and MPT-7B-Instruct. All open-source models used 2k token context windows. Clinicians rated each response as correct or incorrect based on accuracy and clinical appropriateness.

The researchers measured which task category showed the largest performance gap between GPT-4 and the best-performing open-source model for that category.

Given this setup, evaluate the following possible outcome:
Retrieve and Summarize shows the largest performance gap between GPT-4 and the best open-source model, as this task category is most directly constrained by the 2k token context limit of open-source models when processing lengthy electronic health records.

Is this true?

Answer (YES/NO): NO